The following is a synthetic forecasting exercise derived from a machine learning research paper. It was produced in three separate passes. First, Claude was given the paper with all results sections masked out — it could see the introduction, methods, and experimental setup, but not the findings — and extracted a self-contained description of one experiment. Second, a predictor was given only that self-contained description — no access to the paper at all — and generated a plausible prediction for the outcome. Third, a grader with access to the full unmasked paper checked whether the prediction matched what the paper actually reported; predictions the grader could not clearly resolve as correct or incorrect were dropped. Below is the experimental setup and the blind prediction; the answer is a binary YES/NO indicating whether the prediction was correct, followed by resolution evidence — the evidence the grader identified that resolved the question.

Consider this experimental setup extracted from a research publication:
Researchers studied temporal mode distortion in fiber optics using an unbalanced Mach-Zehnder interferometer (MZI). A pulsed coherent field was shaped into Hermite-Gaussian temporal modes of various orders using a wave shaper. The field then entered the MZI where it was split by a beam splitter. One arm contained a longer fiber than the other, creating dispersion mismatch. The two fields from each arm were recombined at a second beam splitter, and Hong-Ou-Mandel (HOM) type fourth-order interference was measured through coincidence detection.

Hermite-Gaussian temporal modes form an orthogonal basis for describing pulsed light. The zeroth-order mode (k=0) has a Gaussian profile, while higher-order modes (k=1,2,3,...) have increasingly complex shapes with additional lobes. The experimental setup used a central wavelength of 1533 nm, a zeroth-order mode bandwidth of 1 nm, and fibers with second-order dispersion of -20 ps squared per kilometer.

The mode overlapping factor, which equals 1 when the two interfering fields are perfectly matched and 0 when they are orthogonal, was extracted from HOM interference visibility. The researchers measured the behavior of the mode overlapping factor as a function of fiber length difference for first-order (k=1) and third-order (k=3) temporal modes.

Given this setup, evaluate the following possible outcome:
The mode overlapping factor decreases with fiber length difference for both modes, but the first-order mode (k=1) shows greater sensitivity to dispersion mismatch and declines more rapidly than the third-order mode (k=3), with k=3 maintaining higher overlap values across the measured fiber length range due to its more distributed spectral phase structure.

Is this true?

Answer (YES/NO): NO